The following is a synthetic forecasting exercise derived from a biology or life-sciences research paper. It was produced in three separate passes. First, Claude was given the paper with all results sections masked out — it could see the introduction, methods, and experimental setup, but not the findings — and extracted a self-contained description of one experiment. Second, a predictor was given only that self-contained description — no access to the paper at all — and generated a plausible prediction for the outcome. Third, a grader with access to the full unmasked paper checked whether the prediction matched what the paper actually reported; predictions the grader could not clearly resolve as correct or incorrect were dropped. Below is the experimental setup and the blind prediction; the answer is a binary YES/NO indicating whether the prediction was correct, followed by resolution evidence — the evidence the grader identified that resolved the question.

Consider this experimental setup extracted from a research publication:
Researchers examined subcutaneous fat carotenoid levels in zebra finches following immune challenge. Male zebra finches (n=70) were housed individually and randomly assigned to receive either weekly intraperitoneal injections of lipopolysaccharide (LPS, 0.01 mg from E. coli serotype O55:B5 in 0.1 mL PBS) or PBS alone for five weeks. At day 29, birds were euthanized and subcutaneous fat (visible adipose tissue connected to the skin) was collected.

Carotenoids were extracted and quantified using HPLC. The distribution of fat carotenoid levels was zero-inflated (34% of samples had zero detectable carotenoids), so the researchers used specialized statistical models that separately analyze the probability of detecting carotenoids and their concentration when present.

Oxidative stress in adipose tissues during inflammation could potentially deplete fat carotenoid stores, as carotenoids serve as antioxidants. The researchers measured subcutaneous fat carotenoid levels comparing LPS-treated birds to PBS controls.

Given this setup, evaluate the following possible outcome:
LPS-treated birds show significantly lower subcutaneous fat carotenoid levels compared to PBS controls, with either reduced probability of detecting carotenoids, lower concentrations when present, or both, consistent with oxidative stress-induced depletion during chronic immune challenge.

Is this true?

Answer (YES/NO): NO